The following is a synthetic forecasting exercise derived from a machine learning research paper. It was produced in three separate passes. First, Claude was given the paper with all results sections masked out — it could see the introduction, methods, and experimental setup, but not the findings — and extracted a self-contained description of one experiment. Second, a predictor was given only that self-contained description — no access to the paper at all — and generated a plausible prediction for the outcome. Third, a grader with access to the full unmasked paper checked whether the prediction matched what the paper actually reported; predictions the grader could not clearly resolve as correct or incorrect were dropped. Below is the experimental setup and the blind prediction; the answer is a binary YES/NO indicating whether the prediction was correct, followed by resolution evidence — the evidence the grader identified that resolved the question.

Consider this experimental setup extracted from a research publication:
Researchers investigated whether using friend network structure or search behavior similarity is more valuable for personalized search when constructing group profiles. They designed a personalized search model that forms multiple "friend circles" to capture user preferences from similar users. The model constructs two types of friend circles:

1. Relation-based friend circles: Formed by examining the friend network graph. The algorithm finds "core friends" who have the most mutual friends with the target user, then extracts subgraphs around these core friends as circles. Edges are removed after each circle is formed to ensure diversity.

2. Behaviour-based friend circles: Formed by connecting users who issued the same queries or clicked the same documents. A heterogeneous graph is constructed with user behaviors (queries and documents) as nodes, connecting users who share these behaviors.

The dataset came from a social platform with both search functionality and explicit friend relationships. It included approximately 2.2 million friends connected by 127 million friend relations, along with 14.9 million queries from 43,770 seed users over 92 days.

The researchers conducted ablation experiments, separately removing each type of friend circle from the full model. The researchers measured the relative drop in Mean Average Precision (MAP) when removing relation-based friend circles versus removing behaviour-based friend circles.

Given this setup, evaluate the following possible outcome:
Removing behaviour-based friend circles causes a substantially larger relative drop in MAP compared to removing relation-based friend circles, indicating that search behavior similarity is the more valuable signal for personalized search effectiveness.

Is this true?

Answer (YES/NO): NO